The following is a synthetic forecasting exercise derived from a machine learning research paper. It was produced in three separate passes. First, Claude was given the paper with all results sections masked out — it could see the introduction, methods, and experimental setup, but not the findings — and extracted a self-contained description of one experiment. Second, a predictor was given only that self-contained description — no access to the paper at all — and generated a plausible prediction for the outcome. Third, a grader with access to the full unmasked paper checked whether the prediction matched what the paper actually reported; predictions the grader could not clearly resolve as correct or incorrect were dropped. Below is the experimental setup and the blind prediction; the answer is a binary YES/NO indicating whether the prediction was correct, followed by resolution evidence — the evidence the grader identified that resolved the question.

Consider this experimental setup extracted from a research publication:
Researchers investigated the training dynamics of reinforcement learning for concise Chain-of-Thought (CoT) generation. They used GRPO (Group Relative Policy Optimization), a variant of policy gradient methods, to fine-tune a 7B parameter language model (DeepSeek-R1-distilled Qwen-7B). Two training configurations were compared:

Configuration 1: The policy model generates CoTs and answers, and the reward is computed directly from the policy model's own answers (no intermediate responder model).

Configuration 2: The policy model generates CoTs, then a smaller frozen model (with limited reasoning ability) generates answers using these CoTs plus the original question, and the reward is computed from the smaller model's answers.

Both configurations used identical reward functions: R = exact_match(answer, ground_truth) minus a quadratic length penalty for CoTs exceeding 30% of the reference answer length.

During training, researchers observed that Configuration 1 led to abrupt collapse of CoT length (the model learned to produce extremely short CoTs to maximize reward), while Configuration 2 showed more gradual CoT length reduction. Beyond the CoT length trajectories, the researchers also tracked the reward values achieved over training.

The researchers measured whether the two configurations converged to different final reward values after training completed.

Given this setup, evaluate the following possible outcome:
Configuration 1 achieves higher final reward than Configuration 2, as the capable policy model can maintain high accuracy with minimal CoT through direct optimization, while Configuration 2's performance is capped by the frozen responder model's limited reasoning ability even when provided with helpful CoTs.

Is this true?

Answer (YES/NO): NO